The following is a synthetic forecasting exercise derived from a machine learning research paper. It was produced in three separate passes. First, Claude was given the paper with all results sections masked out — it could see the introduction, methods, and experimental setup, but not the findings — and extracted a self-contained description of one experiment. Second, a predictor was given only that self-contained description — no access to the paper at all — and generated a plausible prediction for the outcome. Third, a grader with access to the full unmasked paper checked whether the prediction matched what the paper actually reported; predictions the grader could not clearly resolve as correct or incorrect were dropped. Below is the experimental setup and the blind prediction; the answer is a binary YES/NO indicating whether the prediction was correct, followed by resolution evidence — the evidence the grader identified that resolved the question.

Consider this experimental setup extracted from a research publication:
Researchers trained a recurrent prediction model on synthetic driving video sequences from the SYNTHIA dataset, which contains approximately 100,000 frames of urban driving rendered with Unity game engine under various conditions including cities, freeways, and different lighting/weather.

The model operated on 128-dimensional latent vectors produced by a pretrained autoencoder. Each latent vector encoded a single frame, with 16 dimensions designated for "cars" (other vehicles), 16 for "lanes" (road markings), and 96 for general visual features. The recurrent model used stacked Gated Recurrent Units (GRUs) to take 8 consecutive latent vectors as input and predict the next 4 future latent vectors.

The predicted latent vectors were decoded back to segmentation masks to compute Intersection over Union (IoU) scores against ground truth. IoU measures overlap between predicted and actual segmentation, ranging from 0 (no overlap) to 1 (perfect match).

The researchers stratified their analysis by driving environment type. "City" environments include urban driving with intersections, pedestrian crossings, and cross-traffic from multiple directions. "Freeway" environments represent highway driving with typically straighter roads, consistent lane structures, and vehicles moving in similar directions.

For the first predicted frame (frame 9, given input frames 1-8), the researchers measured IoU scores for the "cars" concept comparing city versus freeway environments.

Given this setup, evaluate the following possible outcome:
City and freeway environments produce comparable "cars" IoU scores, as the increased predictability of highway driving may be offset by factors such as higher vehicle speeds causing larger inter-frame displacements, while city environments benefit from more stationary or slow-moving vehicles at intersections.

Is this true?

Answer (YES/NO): NO